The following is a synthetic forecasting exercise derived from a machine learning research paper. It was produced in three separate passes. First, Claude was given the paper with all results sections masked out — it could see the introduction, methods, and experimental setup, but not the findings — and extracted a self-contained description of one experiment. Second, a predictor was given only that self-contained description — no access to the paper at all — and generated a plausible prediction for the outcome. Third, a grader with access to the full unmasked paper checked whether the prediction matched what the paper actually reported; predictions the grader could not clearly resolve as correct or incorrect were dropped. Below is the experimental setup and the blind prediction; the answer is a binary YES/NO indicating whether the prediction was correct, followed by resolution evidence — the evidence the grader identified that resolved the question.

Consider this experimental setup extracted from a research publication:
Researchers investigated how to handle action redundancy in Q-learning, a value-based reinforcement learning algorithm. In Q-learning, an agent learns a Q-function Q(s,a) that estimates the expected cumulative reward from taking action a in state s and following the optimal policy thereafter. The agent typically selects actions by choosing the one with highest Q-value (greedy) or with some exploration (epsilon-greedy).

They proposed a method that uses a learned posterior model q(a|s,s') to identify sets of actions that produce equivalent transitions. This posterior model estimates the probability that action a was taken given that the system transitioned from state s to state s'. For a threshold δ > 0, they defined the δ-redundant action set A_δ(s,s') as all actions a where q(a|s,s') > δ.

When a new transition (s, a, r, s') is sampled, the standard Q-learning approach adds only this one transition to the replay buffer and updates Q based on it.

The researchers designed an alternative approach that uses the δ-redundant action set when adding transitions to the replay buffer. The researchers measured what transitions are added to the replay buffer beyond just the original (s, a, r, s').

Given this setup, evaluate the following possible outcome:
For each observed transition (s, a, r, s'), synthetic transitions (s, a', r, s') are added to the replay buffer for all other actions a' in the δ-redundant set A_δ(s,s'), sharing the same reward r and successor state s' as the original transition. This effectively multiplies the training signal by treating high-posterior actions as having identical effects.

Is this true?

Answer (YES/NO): YES